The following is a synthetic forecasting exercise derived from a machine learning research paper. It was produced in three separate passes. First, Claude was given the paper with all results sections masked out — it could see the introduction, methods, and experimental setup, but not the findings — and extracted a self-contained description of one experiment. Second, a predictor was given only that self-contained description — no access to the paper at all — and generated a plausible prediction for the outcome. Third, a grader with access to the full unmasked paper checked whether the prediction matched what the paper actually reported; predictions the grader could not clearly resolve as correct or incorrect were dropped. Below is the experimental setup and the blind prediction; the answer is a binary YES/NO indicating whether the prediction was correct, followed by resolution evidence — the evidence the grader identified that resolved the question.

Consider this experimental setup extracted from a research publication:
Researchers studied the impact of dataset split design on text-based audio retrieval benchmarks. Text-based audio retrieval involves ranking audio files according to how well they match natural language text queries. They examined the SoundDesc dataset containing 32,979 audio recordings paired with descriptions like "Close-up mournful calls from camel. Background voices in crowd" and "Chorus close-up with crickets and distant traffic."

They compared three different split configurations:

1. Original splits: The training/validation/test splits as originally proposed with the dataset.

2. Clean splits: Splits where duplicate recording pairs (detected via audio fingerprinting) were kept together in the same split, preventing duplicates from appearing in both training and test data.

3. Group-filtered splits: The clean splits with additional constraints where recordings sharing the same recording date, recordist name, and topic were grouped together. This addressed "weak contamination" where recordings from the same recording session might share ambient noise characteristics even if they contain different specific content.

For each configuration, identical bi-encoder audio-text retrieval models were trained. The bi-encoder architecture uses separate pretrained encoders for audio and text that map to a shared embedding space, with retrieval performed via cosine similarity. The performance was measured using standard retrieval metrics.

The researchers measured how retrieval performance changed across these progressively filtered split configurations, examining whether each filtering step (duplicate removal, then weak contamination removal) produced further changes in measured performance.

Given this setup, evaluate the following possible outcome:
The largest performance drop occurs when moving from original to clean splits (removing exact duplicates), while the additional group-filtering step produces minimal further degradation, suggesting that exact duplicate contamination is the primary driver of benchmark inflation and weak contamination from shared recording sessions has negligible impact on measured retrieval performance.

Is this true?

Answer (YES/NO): NO